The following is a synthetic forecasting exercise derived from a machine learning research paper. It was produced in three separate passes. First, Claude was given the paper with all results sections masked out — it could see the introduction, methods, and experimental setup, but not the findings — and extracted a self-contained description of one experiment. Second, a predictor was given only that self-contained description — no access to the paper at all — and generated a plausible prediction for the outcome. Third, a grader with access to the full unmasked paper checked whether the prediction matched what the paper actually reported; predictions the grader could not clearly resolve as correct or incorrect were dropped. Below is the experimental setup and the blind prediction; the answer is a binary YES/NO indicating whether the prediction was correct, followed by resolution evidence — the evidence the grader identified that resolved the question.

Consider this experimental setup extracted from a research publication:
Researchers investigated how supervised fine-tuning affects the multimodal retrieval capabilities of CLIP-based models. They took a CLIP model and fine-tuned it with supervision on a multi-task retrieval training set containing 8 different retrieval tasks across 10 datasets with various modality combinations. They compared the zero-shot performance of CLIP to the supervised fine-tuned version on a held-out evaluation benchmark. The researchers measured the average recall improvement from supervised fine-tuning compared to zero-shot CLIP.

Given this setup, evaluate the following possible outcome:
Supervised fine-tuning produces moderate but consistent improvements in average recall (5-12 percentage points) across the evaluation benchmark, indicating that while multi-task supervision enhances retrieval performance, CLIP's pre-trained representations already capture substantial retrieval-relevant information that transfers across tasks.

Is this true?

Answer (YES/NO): NO